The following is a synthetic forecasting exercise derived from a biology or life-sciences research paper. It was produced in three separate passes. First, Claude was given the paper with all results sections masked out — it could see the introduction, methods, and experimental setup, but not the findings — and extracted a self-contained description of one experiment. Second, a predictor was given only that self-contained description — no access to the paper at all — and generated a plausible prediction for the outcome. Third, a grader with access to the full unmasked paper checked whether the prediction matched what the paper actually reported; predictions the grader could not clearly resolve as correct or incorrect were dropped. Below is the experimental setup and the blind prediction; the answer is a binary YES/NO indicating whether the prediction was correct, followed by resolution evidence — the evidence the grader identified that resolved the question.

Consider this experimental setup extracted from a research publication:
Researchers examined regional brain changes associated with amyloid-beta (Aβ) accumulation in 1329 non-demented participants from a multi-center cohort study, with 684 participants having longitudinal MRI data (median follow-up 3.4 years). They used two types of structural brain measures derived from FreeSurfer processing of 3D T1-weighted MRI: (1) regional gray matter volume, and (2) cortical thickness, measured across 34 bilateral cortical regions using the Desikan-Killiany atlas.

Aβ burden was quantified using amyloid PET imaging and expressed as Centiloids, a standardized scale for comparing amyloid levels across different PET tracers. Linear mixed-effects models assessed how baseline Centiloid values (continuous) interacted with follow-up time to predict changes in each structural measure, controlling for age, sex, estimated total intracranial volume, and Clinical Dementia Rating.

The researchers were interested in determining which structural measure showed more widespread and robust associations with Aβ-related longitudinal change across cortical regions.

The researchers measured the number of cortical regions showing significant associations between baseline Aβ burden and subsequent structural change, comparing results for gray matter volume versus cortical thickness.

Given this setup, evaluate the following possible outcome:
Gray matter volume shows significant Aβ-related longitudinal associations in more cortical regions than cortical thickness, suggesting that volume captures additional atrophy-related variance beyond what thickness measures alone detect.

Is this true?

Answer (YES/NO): NO